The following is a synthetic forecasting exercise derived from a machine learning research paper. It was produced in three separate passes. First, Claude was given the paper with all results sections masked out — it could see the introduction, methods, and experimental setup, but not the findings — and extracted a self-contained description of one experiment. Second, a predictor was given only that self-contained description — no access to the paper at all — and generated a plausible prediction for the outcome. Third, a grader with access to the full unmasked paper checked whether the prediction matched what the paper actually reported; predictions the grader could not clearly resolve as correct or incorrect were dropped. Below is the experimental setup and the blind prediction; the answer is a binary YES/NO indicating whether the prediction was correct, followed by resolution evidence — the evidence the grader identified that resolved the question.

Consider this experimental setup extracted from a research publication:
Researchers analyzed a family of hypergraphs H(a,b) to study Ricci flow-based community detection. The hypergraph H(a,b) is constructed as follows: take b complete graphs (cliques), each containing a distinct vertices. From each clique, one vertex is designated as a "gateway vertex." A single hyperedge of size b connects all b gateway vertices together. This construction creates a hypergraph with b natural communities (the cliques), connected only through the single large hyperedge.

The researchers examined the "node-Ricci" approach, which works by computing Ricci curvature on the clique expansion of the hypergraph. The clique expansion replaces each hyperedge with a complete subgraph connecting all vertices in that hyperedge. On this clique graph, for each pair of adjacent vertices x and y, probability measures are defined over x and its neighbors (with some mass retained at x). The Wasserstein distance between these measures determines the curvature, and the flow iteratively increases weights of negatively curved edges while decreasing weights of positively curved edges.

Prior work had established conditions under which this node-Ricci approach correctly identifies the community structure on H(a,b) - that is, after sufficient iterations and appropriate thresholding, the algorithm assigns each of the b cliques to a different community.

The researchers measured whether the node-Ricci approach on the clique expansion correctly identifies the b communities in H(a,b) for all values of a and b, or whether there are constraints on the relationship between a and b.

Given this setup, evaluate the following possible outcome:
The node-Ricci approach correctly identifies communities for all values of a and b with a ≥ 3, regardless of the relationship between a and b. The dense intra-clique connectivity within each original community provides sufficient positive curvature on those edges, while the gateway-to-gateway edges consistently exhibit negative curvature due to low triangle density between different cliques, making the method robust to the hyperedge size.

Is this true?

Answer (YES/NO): NO